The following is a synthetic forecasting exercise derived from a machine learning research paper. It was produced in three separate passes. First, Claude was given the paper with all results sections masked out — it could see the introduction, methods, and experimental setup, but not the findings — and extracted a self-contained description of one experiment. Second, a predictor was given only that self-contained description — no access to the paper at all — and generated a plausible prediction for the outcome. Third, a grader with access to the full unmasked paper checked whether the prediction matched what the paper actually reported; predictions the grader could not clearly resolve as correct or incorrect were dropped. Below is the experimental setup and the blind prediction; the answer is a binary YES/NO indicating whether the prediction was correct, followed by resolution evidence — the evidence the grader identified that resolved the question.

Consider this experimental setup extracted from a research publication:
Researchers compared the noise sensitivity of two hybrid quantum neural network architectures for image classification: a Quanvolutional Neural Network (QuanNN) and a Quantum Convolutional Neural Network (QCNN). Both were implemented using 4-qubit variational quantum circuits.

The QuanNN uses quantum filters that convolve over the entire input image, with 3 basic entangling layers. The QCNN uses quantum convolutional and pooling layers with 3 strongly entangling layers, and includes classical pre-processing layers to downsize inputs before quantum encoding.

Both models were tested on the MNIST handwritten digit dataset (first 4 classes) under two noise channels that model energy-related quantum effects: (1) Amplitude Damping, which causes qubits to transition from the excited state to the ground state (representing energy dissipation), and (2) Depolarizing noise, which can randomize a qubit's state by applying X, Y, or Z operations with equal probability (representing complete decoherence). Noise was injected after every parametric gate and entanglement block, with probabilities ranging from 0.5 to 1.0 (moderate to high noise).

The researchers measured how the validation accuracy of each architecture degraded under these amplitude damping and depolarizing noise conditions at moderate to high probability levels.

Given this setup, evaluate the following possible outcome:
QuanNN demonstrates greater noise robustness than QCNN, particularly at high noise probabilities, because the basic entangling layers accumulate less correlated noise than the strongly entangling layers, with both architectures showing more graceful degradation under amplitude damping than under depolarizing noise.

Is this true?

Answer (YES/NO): NO